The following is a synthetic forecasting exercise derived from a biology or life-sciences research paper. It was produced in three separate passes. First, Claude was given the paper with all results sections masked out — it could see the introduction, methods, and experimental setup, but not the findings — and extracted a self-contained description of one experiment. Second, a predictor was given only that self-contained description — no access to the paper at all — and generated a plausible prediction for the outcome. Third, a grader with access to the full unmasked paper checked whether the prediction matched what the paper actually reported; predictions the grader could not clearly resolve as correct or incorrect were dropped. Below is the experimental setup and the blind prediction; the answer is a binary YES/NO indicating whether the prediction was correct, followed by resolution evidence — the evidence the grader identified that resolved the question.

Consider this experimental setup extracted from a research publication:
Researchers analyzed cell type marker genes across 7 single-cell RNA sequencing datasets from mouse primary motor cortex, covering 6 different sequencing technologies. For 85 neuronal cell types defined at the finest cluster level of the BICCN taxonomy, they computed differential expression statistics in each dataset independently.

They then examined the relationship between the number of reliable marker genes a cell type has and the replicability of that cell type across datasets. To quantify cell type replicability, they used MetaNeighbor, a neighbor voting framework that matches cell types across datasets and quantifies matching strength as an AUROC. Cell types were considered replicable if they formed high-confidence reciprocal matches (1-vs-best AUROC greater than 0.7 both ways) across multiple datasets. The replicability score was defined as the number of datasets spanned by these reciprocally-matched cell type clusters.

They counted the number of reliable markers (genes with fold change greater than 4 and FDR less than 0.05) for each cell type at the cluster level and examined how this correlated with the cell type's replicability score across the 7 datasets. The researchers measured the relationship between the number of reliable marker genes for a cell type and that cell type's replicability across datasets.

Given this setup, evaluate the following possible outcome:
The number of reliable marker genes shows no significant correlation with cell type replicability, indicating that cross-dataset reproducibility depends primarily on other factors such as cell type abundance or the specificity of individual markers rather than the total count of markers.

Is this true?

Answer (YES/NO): NO